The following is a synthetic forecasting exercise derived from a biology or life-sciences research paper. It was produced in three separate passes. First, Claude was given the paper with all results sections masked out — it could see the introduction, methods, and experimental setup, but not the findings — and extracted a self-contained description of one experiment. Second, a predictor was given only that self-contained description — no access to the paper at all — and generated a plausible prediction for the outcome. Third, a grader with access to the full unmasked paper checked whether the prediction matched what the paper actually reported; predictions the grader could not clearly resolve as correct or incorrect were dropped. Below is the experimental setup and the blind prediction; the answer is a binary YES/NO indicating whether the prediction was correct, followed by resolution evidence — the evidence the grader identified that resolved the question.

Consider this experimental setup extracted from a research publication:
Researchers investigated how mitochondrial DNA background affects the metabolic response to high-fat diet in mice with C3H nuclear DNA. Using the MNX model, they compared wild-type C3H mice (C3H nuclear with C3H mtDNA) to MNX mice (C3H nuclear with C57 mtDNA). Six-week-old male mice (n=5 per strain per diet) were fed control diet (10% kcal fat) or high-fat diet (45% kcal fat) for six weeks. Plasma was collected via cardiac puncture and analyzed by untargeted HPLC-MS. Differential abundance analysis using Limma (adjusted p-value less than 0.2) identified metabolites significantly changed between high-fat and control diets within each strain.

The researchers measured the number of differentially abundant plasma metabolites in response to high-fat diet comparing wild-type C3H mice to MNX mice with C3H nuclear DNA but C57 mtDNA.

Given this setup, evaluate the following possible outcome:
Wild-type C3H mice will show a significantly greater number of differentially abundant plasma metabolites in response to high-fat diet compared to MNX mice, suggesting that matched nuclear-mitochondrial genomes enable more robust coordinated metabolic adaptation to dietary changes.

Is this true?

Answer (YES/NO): NO